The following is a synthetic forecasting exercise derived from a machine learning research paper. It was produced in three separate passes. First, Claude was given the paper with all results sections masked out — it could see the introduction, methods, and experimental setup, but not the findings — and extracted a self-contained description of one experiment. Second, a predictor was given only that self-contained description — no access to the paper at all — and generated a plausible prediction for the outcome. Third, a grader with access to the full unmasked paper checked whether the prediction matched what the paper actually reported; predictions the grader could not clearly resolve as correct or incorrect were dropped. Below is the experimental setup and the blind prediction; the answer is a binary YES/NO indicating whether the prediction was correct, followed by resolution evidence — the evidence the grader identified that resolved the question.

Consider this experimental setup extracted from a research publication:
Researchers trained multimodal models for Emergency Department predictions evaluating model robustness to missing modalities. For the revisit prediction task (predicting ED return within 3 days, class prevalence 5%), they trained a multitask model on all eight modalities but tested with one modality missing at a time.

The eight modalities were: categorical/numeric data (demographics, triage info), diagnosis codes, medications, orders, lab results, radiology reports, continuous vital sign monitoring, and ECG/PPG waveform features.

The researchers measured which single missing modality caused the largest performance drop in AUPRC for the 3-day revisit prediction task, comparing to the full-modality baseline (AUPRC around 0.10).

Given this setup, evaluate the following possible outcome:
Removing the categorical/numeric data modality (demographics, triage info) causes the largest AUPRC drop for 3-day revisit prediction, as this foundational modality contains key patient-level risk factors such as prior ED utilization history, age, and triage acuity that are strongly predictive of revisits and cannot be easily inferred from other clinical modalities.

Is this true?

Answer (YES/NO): YES